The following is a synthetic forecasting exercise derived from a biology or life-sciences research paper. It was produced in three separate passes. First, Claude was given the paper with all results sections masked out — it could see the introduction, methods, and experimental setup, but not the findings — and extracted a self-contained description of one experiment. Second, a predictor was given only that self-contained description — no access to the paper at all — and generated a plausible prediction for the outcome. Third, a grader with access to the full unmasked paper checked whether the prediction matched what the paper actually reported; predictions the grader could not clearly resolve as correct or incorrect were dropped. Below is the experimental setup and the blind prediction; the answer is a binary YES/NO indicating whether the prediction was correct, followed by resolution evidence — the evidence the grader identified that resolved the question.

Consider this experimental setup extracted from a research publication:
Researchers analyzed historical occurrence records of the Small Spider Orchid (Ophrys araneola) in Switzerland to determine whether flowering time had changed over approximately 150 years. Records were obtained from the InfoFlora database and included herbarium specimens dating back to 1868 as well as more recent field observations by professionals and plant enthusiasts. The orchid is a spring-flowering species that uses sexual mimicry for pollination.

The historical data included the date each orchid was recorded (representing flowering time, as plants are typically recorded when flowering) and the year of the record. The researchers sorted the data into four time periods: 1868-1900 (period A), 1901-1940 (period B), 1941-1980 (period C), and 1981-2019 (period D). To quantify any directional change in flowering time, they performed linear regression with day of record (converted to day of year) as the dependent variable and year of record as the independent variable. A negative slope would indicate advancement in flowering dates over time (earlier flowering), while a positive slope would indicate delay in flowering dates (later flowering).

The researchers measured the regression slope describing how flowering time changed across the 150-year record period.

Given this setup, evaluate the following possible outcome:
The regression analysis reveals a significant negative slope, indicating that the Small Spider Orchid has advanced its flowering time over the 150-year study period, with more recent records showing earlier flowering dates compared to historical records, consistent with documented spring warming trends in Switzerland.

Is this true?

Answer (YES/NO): YES